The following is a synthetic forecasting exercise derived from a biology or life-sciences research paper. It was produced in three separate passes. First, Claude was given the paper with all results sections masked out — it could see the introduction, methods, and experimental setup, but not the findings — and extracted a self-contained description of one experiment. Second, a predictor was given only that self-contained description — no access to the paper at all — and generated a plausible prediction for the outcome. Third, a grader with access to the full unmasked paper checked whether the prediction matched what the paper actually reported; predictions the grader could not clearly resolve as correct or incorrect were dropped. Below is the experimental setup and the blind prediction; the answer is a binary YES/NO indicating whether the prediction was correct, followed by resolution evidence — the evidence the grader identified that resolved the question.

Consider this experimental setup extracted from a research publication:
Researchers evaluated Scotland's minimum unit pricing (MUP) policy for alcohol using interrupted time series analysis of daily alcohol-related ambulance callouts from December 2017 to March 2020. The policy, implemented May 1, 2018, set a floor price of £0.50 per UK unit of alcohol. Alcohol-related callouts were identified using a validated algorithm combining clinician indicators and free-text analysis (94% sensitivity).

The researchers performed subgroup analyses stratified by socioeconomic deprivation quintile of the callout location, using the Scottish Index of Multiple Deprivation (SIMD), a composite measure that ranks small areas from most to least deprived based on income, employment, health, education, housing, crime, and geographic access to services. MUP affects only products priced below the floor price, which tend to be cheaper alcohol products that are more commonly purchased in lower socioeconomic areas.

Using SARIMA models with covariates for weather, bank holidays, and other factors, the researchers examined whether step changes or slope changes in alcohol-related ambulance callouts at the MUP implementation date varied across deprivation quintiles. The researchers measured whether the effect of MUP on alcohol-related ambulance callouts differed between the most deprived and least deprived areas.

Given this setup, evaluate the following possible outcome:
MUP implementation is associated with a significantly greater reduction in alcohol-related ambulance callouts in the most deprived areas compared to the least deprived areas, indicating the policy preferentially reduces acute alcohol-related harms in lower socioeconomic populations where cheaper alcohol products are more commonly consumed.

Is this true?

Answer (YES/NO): NO